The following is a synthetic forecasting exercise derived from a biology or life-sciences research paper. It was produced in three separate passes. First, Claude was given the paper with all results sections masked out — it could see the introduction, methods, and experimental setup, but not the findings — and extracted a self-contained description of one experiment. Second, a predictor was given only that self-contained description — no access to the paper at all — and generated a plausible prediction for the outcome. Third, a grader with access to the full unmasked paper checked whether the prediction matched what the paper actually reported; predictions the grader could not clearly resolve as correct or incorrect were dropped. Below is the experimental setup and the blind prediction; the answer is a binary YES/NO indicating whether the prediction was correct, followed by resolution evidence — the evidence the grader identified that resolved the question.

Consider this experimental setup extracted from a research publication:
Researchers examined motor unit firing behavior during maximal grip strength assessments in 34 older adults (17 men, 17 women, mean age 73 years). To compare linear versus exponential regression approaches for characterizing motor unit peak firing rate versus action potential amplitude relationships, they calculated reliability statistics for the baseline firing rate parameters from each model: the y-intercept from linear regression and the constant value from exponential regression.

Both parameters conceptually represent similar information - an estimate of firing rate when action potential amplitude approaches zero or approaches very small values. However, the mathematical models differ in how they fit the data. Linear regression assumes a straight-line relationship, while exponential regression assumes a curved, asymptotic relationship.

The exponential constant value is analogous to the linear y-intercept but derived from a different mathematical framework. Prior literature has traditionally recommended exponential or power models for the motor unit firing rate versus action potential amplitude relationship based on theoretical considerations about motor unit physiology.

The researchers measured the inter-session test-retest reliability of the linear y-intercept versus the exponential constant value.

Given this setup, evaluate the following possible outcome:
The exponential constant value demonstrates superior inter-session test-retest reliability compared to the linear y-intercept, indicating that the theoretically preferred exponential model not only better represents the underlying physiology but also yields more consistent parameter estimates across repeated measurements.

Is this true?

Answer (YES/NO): NO